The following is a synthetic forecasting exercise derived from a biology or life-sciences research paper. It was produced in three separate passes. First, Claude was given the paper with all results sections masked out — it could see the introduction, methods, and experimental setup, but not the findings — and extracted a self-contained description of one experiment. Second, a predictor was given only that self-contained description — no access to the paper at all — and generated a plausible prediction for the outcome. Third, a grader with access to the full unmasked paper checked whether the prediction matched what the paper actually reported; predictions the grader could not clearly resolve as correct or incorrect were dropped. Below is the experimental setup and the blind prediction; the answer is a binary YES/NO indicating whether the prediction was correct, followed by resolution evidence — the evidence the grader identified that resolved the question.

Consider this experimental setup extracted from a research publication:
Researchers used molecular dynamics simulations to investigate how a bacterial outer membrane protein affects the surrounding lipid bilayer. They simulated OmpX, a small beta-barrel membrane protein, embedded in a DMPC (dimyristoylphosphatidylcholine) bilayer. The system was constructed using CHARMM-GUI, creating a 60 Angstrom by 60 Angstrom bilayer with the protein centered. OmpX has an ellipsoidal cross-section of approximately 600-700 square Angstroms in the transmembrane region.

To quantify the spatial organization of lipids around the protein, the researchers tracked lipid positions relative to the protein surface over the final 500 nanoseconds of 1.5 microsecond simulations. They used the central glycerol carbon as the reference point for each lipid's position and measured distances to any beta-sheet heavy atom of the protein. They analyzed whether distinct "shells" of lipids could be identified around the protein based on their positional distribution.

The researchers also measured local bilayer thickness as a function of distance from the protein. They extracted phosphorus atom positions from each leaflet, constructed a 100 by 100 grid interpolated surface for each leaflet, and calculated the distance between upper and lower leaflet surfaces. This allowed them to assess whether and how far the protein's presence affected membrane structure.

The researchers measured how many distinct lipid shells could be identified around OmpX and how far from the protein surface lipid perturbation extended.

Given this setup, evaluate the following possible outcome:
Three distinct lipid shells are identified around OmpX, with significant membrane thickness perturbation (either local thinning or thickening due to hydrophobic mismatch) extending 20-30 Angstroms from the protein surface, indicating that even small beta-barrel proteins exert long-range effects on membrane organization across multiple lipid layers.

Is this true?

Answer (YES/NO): NO